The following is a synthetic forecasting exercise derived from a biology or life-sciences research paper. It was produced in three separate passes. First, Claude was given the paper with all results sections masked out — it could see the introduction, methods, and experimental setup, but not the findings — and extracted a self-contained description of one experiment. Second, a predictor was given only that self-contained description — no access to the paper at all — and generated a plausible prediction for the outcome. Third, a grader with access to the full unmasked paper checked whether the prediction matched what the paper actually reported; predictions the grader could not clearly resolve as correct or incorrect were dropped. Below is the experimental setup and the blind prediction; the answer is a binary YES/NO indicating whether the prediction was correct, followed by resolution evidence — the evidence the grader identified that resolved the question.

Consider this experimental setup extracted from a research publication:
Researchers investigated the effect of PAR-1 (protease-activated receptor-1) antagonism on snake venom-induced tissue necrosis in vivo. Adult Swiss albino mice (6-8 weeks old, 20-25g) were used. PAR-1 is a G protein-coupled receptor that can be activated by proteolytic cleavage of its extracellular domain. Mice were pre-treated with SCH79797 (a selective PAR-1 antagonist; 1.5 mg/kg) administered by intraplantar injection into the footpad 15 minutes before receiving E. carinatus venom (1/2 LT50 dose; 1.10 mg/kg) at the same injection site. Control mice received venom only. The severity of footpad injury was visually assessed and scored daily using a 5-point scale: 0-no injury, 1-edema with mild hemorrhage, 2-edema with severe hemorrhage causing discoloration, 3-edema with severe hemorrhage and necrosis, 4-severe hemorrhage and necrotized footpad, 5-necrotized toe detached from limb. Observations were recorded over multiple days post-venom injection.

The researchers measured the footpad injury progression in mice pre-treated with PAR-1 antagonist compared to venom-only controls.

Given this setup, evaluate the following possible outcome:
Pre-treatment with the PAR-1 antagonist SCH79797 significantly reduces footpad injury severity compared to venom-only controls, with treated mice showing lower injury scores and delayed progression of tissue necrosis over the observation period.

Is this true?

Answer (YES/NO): YES